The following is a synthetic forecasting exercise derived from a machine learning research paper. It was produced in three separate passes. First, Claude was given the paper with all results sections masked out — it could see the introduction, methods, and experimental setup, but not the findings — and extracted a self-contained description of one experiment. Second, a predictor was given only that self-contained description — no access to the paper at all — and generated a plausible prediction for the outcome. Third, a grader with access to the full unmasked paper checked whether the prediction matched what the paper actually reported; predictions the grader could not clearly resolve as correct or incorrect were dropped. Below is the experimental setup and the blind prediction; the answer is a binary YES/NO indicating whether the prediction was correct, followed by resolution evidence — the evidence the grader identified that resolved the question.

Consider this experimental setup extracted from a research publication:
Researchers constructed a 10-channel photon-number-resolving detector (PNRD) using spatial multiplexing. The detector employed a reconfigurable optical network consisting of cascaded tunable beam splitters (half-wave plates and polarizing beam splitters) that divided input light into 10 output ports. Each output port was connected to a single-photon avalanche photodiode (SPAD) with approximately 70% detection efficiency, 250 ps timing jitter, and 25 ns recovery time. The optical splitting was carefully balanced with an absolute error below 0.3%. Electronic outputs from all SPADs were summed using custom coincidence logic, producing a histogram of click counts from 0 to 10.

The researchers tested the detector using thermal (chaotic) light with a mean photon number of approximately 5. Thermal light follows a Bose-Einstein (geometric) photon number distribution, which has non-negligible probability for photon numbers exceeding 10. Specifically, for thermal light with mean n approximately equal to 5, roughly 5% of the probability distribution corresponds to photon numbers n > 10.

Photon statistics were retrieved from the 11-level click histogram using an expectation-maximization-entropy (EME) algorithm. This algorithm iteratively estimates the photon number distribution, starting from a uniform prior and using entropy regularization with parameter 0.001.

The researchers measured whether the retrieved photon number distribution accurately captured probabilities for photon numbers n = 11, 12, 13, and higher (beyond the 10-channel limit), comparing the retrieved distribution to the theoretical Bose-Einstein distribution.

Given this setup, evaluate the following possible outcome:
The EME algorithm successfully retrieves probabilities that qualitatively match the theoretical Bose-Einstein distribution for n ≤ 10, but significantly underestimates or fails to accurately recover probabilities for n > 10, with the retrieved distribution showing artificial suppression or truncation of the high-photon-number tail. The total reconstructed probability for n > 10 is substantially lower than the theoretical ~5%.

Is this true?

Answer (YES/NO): NO